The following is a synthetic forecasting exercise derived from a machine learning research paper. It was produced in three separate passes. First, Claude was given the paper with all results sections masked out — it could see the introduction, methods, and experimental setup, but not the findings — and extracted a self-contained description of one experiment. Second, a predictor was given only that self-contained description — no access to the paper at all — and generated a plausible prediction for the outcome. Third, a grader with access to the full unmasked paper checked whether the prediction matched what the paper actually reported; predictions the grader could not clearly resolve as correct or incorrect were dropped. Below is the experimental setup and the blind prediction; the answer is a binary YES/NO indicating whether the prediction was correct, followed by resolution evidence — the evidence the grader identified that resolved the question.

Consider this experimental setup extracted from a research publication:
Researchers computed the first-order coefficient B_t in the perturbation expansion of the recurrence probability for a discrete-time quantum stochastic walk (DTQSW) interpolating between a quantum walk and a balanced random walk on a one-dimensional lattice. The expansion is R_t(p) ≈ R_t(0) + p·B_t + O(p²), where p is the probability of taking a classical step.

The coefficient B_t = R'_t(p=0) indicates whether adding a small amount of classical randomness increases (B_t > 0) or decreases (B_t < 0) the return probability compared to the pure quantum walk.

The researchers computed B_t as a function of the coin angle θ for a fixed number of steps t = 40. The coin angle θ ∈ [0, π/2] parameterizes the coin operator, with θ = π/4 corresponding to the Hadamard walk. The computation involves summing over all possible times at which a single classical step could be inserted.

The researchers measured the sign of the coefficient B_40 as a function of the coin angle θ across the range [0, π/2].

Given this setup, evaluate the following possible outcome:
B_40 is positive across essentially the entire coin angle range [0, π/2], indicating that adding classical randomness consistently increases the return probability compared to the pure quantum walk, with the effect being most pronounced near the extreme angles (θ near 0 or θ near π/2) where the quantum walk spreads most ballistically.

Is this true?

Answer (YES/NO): NO